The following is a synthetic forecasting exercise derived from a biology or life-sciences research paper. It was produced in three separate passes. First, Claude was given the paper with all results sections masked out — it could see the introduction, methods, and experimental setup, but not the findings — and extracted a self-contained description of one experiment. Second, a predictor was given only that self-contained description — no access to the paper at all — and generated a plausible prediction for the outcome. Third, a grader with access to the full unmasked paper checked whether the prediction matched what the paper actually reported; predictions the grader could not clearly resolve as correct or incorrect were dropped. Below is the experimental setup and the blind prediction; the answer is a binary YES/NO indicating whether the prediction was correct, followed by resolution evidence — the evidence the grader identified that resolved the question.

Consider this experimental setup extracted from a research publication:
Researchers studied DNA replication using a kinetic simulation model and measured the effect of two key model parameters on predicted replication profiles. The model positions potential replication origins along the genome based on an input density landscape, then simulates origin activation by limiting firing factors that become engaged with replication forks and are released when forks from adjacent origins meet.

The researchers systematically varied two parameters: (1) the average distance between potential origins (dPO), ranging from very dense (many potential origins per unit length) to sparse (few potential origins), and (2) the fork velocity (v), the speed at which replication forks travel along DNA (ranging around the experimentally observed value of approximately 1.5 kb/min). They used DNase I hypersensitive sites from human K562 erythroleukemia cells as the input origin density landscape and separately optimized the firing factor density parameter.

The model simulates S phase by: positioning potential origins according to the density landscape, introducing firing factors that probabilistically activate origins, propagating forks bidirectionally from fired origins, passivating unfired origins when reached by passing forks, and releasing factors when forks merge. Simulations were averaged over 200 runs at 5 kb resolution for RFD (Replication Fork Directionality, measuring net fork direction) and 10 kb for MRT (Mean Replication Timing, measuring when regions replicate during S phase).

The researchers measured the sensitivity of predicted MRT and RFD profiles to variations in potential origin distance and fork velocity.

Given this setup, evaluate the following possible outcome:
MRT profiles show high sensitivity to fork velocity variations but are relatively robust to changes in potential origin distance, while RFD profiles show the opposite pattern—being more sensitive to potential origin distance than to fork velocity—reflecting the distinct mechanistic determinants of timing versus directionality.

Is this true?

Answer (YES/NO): NO